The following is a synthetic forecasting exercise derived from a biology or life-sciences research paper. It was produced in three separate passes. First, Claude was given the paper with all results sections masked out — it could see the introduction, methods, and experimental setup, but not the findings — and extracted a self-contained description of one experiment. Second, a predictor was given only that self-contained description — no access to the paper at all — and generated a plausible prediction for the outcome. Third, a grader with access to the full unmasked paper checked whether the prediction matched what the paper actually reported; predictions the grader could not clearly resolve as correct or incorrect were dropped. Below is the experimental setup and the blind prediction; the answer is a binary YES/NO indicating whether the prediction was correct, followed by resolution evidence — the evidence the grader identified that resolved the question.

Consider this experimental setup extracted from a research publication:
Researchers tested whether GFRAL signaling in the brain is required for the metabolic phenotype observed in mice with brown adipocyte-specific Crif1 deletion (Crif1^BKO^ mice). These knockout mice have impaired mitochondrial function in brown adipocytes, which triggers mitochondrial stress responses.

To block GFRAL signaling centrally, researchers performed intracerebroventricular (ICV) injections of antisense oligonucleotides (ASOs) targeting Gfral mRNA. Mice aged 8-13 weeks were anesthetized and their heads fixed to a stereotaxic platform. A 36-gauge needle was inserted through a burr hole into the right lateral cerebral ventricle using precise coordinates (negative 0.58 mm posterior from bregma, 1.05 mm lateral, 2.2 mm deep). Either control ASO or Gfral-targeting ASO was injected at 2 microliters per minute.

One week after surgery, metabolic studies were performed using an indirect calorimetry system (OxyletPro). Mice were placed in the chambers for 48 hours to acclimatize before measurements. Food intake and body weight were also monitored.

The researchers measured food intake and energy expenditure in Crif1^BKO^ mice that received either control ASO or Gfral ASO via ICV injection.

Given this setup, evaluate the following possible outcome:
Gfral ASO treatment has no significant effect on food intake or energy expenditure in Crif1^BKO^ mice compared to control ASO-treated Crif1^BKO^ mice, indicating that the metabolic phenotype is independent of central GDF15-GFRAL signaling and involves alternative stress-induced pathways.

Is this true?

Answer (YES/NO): NO